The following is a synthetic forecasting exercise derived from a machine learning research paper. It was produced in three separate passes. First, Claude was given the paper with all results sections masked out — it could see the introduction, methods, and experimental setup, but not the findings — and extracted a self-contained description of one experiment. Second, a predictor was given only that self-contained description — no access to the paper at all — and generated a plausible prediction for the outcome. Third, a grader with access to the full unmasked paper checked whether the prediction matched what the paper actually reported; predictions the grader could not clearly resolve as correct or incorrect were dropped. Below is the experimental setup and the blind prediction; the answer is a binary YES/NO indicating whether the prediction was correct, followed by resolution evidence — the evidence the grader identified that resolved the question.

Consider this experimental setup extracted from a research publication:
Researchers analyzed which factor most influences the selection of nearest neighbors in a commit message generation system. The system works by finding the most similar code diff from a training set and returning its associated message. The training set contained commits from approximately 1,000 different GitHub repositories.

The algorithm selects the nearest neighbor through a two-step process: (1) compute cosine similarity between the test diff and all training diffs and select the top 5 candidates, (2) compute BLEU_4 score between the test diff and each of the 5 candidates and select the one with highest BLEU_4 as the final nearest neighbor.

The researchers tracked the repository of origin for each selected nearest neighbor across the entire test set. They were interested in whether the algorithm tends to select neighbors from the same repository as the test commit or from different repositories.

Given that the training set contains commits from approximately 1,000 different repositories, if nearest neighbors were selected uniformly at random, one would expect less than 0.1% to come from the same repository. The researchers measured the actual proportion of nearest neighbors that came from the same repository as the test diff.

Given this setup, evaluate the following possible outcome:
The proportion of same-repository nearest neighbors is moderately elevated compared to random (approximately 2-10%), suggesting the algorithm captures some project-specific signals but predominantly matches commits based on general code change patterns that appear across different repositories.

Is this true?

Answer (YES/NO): NO